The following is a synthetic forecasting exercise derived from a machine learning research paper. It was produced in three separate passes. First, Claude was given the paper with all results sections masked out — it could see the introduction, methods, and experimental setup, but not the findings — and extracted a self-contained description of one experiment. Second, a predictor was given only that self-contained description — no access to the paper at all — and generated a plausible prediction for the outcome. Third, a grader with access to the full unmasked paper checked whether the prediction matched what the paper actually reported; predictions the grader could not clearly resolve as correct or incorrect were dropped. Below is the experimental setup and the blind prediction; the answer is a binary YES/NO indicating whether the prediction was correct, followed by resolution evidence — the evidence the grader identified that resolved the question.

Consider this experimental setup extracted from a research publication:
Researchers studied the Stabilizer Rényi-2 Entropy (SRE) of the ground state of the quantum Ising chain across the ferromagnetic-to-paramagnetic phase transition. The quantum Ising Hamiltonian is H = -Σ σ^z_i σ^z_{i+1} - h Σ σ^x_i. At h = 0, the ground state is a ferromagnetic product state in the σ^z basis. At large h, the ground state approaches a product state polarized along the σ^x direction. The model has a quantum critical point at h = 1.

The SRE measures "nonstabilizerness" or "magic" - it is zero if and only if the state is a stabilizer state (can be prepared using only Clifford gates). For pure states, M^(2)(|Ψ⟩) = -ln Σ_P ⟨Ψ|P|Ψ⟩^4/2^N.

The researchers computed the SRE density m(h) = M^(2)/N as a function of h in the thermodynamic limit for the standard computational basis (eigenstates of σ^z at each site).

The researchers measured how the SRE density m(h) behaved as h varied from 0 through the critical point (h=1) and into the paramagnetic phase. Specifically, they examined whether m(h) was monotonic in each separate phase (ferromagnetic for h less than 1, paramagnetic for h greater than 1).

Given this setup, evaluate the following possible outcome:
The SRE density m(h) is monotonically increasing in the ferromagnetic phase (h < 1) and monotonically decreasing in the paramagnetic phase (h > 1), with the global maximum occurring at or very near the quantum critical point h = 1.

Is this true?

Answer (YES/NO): YES